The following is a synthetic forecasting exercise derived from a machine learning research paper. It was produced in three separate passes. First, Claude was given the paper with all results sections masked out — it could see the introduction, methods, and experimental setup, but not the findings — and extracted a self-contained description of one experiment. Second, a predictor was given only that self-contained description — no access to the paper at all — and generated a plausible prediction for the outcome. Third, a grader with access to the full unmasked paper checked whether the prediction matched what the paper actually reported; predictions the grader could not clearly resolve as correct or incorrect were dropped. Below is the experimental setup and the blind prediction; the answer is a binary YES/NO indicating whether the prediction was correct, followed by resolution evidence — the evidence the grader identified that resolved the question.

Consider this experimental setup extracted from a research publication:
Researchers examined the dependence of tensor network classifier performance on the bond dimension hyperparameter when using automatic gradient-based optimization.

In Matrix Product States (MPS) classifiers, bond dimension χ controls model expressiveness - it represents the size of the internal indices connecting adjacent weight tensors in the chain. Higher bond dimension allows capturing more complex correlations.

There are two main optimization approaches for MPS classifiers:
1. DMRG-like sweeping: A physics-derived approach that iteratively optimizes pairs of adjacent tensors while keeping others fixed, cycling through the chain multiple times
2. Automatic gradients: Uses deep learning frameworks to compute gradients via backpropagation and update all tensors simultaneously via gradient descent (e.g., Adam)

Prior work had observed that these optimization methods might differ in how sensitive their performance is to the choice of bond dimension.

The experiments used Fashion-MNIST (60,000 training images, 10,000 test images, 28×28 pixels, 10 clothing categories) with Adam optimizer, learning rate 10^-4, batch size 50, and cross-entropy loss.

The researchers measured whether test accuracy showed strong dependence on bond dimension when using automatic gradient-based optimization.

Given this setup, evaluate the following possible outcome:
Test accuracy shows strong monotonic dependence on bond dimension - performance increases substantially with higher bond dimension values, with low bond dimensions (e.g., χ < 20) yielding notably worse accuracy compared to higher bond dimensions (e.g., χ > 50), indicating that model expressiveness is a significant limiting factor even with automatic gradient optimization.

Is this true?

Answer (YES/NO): NO